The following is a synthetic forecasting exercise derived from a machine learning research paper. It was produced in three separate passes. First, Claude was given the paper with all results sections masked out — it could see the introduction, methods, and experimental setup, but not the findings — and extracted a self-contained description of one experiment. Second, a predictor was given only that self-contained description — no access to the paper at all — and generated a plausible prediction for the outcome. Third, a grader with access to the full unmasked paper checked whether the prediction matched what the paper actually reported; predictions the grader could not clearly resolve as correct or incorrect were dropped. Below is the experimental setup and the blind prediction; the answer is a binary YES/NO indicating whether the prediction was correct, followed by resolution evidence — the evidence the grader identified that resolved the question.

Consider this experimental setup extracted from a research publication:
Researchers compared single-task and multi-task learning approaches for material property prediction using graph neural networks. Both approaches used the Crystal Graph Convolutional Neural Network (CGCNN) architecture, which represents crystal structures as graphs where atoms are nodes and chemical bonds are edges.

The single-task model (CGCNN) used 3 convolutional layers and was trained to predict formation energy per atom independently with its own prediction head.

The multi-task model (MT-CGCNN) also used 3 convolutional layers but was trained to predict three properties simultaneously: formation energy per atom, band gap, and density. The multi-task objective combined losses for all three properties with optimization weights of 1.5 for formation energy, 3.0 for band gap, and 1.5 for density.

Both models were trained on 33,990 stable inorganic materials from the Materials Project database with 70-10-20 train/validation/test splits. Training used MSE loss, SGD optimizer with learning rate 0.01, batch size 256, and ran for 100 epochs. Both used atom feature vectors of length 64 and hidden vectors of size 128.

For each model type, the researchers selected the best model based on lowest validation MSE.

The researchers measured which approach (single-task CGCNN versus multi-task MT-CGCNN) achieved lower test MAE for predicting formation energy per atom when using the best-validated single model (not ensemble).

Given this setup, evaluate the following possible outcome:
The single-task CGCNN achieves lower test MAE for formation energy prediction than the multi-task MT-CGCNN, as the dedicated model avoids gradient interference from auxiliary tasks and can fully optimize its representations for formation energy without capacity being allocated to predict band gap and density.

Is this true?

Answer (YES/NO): YES